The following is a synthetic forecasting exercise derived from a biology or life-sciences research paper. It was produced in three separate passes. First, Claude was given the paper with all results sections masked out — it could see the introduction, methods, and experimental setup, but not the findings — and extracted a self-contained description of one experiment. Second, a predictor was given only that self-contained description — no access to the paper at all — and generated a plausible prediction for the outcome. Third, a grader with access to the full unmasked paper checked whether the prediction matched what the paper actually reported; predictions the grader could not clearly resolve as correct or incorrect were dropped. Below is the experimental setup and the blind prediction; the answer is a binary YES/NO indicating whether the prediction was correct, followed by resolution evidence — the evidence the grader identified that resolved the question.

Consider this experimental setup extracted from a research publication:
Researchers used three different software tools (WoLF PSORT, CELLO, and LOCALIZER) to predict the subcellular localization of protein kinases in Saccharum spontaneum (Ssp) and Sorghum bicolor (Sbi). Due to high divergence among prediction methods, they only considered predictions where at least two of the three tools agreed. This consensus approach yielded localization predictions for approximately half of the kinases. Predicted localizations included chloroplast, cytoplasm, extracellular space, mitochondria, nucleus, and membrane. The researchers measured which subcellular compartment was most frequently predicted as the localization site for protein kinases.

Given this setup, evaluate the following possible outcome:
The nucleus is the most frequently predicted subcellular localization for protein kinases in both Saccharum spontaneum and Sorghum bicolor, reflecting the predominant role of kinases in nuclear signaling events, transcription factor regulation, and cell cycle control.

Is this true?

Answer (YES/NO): NO